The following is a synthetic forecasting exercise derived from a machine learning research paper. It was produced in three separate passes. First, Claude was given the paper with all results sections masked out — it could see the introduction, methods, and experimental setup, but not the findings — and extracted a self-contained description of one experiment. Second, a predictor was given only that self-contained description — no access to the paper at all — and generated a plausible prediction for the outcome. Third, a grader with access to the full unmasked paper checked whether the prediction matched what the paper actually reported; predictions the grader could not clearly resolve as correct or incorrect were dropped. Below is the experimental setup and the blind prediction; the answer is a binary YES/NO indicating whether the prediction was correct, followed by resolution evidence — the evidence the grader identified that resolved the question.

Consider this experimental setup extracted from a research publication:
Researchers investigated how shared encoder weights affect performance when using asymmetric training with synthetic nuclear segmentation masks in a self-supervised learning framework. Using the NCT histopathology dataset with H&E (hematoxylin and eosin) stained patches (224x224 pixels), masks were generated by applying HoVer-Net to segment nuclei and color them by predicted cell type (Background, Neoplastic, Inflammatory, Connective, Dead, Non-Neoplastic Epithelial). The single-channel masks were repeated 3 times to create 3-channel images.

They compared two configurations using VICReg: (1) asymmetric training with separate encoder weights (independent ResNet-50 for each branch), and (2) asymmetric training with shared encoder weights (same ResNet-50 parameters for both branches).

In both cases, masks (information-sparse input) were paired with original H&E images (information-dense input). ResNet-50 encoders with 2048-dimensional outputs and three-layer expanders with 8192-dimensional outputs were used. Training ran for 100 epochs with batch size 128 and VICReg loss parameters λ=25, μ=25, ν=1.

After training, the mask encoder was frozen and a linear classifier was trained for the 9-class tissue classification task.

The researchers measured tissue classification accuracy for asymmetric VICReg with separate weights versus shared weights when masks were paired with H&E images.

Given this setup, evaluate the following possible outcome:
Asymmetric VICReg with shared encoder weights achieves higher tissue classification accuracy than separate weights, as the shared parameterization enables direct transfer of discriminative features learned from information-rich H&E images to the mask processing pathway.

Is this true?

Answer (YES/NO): NO